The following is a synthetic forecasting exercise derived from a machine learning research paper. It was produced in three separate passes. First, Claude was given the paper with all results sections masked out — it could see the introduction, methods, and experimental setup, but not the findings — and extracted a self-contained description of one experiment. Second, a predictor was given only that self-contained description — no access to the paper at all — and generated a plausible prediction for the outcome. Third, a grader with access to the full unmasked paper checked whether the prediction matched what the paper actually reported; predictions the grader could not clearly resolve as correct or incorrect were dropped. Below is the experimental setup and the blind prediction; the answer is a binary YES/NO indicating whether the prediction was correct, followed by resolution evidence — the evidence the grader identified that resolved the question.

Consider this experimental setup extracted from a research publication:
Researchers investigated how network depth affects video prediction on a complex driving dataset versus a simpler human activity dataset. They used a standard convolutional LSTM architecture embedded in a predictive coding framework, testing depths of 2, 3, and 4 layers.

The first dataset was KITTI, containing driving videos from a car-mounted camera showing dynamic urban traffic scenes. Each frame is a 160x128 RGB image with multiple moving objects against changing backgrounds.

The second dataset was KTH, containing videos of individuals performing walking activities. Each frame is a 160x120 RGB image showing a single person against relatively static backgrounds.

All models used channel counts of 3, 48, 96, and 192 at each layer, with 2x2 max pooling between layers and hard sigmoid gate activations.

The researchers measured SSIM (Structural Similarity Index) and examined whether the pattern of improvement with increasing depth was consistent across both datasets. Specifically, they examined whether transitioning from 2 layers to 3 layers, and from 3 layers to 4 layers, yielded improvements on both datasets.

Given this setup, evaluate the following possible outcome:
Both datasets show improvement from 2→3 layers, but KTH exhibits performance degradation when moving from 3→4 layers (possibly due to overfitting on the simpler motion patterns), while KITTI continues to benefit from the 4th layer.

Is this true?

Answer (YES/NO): YES